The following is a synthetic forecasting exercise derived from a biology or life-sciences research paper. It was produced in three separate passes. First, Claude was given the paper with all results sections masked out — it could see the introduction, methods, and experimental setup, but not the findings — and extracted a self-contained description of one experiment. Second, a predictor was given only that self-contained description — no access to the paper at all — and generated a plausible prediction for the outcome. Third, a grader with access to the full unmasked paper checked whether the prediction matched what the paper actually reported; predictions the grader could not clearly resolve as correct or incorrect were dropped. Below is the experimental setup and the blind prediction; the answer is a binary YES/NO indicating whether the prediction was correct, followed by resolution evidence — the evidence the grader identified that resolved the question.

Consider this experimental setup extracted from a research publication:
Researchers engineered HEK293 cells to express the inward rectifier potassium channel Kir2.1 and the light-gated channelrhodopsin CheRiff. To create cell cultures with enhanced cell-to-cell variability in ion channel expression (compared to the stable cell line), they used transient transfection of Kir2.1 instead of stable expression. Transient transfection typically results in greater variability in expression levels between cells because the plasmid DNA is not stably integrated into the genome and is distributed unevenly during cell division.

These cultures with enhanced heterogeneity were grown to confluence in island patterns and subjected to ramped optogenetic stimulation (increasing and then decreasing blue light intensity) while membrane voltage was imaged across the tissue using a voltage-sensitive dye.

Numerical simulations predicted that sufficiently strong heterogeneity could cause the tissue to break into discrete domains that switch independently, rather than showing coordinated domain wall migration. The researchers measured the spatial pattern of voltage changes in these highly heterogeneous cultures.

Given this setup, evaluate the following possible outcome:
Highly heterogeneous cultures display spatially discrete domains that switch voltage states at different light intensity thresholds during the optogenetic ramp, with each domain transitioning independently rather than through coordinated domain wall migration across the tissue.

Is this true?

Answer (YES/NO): YES